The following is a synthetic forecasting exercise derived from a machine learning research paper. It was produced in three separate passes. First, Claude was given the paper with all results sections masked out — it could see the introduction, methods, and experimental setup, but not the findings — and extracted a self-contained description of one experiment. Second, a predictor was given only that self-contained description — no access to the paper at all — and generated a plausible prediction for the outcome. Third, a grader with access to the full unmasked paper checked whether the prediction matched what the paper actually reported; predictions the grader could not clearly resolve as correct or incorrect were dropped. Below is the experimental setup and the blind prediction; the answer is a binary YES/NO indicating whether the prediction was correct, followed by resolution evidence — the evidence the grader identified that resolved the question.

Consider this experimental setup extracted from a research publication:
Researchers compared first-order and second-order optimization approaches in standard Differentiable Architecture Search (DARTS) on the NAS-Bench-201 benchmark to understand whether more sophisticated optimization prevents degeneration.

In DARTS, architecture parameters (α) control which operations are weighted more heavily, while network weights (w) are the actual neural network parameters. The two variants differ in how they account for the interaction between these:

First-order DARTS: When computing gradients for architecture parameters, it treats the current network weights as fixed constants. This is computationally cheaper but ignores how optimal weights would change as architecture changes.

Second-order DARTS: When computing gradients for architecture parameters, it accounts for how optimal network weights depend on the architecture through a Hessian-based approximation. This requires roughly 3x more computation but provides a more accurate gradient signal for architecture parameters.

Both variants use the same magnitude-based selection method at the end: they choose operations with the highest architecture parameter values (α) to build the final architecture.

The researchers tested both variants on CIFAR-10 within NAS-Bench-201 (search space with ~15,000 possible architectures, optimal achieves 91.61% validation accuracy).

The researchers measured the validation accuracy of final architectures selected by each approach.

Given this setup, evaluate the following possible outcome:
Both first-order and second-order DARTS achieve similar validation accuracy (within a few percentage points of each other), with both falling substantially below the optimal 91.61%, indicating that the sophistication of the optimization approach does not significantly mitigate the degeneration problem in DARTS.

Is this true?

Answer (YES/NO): YES